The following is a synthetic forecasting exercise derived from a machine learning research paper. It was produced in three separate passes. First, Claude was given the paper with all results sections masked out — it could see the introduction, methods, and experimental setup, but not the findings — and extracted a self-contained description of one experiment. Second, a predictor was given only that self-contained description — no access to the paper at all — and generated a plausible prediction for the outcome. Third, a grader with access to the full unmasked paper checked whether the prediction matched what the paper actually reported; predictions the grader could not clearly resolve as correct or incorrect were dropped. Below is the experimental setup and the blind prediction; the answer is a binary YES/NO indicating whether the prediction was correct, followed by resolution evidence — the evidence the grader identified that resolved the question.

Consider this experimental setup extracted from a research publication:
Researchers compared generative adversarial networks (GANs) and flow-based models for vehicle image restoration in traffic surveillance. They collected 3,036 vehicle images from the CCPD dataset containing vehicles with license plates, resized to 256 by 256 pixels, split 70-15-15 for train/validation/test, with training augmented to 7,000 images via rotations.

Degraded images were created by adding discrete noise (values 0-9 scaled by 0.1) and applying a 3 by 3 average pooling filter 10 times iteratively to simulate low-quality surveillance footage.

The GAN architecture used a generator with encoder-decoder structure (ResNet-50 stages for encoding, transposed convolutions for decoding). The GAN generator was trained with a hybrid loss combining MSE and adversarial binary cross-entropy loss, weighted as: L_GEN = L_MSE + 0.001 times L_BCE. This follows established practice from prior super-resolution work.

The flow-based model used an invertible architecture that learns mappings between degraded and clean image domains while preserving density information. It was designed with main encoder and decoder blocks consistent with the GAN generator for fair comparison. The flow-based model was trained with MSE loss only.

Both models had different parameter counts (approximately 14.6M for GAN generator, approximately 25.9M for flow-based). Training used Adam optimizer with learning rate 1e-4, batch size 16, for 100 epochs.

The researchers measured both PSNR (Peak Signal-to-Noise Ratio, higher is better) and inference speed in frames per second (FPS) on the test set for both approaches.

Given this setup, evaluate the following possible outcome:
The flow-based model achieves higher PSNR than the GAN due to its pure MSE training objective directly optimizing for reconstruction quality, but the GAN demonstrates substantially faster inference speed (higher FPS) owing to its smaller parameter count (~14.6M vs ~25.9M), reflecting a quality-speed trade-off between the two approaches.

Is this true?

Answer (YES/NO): NO